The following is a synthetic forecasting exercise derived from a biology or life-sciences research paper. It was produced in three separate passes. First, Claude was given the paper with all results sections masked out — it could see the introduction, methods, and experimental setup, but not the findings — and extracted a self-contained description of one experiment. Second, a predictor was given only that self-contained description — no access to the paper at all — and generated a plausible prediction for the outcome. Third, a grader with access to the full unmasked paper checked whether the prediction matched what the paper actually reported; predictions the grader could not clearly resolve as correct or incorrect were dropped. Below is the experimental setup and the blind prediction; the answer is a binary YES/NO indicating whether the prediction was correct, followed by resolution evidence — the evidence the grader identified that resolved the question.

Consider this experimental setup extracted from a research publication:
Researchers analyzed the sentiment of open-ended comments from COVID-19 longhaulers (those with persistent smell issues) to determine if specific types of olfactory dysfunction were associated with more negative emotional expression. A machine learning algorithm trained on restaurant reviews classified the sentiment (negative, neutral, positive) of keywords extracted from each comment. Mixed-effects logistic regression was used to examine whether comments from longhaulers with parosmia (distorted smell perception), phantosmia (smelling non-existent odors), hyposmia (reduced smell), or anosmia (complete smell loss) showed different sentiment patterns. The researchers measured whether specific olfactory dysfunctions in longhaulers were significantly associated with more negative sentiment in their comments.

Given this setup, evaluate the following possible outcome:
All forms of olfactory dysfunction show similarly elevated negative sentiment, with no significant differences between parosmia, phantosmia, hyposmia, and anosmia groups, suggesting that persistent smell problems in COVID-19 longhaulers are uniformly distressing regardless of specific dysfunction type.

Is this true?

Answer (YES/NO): NO